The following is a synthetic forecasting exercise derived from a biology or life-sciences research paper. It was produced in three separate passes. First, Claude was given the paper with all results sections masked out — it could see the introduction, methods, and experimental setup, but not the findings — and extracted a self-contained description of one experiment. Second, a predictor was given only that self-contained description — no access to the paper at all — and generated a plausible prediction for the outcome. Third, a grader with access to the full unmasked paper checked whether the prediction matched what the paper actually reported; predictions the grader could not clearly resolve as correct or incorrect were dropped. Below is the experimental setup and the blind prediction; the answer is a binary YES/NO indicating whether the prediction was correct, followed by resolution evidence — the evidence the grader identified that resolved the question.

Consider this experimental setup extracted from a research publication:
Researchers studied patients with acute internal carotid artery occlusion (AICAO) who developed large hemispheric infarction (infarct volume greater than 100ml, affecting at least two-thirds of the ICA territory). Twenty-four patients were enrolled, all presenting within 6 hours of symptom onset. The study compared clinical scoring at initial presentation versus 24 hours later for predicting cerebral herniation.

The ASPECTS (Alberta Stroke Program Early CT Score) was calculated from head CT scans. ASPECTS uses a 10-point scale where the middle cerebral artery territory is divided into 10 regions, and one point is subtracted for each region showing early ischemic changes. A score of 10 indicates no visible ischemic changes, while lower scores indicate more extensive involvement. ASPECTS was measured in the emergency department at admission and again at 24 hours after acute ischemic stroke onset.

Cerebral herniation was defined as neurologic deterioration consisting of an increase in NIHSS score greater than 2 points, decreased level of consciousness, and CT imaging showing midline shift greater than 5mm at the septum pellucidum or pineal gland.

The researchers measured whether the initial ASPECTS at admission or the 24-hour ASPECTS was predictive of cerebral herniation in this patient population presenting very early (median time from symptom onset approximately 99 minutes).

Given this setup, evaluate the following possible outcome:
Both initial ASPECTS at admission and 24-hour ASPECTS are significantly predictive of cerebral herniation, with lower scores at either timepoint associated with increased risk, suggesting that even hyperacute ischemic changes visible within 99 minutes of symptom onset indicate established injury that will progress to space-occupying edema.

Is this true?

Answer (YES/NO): NO